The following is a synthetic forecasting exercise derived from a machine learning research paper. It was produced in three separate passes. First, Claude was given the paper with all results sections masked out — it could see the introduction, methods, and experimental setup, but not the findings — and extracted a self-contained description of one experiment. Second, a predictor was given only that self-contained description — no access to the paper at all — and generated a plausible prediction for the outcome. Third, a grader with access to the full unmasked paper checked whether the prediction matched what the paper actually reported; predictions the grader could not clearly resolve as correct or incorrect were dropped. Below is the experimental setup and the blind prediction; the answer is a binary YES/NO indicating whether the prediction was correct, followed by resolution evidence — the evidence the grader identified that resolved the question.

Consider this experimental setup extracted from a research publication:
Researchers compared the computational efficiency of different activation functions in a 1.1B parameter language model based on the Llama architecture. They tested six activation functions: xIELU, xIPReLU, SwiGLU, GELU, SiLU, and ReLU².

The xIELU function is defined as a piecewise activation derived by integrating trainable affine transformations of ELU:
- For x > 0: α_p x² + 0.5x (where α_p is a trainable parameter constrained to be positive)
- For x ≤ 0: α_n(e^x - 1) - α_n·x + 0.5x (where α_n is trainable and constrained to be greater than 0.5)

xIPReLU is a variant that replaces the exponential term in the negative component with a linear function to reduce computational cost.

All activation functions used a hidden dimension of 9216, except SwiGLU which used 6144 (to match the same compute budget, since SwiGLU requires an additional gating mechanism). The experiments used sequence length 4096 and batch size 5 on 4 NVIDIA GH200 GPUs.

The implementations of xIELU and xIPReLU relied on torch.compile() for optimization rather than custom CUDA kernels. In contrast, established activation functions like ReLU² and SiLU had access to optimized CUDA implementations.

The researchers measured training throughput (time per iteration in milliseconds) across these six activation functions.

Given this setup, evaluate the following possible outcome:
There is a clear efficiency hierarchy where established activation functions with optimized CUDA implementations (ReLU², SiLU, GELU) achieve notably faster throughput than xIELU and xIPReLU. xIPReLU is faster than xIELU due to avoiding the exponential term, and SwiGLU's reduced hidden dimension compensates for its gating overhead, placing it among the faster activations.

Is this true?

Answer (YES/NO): NO